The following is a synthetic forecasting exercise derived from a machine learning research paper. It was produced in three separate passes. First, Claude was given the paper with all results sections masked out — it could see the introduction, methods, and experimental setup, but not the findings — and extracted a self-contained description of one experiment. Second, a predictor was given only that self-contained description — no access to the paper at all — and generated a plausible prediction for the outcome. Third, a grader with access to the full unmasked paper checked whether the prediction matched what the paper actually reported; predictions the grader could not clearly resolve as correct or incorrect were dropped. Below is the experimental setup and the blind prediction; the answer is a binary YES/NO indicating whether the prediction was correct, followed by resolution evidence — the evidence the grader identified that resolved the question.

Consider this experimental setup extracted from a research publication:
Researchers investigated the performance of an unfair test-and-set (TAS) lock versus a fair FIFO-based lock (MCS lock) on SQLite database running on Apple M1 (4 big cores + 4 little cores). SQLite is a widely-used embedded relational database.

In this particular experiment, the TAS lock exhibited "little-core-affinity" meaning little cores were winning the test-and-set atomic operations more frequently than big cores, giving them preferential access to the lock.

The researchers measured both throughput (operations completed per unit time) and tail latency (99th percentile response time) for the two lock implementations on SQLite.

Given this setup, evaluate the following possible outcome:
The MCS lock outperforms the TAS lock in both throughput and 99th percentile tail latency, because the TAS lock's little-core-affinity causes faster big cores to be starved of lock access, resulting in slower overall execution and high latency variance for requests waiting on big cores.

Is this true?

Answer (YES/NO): YES